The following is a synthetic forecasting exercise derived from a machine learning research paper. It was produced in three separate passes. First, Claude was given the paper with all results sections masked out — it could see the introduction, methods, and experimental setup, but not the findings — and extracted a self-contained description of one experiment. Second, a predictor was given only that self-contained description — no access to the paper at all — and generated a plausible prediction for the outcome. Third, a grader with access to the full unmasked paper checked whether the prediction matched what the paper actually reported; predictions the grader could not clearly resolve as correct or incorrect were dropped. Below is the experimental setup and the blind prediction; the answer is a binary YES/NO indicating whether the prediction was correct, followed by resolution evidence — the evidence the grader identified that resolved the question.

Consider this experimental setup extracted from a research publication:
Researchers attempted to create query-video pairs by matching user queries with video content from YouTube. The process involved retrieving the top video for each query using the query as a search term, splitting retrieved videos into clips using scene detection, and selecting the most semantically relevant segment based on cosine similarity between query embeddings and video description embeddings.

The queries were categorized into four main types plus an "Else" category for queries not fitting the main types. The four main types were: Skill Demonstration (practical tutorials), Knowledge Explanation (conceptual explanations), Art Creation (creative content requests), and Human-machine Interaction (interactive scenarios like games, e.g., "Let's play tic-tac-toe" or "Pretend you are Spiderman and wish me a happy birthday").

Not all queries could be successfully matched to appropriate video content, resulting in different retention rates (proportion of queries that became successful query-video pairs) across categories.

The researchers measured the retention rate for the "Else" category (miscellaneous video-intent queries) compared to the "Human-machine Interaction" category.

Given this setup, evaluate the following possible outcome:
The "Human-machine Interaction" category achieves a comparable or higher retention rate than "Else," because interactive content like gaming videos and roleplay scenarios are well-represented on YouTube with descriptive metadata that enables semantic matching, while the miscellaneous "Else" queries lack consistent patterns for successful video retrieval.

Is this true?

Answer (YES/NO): NO